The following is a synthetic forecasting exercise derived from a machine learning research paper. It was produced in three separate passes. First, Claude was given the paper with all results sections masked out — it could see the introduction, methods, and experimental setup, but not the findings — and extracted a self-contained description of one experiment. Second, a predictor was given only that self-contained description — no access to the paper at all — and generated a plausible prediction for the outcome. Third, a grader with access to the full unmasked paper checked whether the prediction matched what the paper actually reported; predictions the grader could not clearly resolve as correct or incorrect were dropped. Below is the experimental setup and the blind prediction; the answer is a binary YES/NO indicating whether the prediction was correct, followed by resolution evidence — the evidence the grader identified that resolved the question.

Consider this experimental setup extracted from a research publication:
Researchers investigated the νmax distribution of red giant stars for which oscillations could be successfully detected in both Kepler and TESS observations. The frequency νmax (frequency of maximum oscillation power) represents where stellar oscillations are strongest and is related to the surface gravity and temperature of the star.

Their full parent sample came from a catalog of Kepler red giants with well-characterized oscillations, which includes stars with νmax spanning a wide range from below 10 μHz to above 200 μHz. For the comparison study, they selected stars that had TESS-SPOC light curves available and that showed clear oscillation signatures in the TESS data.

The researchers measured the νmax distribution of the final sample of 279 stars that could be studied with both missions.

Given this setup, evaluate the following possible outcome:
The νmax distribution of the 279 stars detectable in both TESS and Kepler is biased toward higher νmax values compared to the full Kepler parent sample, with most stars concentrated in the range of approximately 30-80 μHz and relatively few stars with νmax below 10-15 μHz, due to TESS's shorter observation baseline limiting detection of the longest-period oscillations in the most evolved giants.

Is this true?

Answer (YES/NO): NO